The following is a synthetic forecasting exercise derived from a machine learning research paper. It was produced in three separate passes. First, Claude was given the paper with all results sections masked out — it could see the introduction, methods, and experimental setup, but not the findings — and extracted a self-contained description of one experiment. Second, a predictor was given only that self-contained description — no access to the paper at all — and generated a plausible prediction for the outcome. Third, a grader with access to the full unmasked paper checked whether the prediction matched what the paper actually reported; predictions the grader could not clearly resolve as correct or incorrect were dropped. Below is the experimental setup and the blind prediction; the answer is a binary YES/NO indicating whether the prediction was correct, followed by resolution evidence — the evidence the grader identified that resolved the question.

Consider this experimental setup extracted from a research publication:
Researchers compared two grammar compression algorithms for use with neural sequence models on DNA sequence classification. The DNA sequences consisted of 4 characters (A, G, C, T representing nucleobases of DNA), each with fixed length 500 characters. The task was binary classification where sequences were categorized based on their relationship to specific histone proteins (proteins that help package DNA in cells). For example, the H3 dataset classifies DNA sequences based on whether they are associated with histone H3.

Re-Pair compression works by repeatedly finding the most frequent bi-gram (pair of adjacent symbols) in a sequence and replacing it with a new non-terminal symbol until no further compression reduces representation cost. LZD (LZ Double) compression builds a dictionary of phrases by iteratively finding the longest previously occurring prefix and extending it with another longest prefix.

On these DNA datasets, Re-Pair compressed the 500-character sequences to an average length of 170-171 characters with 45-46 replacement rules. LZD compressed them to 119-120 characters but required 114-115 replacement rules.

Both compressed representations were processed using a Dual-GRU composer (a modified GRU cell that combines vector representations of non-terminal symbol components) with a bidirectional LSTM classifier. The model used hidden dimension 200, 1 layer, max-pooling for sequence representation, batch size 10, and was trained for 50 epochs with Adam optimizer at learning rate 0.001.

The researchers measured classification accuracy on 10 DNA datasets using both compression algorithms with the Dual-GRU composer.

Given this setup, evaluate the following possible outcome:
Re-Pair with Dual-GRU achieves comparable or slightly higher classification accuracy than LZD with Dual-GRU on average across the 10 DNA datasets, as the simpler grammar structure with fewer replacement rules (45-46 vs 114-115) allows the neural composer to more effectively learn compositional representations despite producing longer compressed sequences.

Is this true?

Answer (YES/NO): YES